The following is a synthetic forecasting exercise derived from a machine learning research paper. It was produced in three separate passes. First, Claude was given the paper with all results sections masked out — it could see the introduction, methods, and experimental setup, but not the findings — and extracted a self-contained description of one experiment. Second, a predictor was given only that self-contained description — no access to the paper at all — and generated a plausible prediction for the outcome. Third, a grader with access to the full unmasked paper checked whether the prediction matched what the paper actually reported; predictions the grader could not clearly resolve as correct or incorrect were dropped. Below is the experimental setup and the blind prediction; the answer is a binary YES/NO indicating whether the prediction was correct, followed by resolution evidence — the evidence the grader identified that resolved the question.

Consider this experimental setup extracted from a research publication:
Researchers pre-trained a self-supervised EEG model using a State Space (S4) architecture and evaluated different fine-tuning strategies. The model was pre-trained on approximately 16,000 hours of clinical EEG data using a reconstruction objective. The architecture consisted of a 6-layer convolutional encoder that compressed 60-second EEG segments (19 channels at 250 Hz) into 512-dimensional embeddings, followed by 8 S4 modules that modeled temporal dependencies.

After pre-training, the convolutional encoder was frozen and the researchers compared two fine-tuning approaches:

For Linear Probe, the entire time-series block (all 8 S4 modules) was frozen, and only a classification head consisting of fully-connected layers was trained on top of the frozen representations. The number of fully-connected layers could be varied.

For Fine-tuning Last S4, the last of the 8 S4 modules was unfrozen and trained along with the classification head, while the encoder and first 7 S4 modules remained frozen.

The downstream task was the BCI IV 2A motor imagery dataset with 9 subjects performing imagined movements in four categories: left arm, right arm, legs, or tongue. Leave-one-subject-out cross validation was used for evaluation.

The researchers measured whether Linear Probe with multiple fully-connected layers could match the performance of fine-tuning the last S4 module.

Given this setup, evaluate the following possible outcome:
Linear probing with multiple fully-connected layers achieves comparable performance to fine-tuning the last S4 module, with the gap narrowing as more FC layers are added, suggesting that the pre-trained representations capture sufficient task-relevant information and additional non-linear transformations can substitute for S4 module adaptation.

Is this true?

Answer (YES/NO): NO